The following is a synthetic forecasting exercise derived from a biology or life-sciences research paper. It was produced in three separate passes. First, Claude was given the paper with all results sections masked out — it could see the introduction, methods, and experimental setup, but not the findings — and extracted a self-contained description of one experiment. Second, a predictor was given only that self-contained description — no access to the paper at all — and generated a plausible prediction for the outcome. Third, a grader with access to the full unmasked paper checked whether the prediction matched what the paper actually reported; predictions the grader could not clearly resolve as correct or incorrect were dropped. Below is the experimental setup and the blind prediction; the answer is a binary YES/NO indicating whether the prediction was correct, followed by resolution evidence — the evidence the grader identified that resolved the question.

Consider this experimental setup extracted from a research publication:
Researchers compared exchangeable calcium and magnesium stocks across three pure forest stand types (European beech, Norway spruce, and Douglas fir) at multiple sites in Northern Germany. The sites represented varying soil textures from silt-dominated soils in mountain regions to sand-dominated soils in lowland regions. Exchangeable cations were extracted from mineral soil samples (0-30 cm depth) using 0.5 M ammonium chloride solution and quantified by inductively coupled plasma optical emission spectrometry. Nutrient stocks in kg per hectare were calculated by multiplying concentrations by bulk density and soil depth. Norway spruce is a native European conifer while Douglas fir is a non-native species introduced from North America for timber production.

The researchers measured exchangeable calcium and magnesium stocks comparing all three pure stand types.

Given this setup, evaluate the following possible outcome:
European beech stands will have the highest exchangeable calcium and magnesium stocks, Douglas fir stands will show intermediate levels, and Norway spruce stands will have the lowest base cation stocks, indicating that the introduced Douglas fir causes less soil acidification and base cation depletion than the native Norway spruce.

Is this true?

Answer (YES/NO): NO